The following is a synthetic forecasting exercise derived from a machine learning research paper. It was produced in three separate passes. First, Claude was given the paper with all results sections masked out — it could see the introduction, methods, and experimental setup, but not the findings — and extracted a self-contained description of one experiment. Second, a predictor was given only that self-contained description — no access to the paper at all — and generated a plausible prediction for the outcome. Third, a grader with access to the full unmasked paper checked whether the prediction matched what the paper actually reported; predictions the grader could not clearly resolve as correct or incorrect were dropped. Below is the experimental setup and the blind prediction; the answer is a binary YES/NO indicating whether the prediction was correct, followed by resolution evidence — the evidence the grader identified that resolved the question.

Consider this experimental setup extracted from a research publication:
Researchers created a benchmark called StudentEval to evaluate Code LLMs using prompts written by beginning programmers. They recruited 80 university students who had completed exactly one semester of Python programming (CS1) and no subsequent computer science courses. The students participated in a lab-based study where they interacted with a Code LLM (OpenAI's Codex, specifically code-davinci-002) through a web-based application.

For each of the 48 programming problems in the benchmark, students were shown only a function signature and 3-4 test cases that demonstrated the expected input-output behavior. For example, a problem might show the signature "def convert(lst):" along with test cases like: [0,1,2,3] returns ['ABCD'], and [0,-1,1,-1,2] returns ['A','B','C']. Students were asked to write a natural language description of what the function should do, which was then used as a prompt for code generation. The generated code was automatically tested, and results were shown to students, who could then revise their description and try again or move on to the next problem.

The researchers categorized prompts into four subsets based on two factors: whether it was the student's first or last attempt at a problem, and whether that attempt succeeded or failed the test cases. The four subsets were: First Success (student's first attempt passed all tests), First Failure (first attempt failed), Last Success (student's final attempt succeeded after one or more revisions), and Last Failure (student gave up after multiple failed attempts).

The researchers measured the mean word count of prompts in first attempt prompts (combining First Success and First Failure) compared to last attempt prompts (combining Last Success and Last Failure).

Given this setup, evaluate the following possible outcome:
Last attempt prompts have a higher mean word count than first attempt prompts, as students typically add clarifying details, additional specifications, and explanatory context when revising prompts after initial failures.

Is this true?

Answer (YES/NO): YES